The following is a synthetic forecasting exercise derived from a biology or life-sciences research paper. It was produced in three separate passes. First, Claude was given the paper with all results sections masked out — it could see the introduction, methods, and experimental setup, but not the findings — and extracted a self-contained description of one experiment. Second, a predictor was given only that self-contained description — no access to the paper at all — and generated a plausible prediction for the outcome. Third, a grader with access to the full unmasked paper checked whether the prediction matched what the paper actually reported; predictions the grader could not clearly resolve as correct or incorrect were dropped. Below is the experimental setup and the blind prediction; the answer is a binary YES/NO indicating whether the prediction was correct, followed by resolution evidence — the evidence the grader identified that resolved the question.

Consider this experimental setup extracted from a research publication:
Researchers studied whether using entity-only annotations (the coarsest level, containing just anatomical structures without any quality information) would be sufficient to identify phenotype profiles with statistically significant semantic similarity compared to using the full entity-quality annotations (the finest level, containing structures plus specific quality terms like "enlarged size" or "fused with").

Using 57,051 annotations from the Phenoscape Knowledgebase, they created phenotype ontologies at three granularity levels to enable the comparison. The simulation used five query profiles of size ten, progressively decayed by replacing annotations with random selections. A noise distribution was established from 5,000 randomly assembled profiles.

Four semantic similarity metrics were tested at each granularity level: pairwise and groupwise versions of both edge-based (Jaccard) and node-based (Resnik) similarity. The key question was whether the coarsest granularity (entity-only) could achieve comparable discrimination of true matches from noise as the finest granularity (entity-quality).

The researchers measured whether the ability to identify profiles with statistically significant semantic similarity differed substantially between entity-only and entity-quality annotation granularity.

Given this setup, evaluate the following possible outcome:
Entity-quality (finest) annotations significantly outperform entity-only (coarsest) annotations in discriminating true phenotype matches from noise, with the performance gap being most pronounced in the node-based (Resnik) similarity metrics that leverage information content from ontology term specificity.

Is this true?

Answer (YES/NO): NO